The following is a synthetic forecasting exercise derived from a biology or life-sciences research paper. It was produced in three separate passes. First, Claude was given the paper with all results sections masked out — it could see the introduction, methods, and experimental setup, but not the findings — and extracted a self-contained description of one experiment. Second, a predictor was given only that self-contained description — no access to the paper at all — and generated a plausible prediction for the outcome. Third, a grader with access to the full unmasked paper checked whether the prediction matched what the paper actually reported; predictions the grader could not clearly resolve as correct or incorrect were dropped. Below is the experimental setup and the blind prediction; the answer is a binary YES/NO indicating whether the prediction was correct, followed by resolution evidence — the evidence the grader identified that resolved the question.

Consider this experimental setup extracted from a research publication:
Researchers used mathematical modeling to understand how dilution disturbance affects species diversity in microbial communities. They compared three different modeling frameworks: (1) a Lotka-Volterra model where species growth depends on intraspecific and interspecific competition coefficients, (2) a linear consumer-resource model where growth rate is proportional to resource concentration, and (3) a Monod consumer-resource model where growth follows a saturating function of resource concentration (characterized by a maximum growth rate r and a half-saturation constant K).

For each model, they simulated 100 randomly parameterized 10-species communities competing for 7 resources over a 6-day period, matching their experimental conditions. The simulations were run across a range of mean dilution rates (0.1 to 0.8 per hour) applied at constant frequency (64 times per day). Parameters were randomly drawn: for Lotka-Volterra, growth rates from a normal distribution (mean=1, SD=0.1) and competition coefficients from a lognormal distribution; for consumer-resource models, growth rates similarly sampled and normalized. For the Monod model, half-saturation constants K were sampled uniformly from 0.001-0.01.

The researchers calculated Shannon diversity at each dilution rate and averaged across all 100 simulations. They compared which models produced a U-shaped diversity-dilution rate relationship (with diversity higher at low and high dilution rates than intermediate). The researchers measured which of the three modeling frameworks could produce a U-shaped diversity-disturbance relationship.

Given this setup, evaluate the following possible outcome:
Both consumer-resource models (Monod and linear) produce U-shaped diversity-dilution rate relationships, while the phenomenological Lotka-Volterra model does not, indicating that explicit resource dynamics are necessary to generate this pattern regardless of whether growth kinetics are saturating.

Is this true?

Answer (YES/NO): NO